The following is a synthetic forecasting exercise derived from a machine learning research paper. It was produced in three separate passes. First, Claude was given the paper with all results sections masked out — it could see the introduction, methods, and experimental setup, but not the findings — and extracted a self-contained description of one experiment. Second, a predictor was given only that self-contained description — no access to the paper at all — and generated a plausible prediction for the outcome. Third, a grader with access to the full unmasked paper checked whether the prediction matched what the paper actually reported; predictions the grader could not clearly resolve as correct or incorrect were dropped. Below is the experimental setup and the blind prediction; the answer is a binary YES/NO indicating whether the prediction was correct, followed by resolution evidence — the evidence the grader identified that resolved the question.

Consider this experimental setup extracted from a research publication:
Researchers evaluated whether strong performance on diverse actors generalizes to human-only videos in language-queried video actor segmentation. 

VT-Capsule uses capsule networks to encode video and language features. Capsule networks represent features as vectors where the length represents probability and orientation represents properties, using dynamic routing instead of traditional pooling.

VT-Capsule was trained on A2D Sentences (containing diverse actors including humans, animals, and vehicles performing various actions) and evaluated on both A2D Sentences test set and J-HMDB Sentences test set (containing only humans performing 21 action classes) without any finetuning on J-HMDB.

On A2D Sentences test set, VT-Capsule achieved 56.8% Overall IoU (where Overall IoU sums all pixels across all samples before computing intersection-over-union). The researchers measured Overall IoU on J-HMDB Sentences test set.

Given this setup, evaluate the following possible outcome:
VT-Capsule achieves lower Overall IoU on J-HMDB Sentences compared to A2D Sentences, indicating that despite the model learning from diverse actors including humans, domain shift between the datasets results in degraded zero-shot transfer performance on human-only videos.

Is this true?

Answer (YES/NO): YES